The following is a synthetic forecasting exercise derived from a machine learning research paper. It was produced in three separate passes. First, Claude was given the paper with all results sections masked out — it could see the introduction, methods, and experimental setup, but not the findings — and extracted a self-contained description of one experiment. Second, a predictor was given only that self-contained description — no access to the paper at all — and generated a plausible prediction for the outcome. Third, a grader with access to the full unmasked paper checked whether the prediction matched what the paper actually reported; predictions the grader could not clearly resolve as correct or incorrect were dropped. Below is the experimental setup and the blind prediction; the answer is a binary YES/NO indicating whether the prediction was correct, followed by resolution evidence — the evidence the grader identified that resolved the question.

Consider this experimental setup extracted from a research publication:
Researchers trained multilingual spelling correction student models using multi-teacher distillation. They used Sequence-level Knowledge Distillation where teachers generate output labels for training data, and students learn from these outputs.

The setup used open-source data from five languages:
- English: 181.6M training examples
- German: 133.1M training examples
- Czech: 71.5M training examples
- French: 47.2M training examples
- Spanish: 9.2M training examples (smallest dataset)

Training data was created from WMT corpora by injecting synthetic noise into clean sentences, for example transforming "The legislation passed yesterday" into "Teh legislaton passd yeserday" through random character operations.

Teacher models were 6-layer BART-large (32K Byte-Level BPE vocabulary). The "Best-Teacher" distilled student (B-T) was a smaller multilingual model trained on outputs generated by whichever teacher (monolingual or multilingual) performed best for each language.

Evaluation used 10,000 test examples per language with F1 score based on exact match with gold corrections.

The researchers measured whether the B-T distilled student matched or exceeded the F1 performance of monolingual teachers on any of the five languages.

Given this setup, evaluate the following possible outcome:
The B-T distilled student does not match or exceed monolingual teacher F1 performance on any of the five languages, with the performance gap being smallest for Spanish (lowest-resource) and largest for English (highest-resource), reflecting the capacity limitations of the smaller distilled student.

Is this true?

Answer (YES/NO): NO